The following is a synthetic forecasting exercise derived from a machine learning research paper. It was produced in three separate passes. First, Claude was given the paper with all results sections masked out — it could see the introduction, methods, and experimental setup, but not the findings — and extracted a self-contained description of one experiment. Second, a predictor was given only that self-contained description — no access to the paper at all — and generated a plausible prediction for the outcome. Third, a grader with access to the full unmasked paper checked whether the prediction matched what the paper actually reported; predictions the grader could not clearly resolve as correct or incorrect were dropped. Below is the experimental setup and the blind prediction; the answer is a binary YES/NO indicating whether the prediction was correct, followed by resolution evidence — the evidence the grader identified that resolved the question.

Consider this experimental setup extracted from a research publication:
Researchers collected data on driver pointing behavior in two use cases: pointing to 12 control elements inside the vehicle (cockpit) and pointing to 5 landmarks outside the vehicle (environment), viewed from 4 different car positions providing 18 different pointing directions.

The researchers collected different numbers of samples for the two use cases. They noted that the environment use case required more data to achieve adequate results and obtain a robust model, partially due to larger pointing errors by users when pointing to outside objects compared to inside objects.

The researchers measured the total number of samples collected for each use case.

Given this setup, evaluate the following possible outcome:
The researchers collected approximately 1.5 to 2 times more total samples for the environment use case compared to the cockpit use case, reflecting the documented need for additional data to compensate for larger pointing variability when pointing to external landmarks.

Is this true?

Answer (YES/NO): NO